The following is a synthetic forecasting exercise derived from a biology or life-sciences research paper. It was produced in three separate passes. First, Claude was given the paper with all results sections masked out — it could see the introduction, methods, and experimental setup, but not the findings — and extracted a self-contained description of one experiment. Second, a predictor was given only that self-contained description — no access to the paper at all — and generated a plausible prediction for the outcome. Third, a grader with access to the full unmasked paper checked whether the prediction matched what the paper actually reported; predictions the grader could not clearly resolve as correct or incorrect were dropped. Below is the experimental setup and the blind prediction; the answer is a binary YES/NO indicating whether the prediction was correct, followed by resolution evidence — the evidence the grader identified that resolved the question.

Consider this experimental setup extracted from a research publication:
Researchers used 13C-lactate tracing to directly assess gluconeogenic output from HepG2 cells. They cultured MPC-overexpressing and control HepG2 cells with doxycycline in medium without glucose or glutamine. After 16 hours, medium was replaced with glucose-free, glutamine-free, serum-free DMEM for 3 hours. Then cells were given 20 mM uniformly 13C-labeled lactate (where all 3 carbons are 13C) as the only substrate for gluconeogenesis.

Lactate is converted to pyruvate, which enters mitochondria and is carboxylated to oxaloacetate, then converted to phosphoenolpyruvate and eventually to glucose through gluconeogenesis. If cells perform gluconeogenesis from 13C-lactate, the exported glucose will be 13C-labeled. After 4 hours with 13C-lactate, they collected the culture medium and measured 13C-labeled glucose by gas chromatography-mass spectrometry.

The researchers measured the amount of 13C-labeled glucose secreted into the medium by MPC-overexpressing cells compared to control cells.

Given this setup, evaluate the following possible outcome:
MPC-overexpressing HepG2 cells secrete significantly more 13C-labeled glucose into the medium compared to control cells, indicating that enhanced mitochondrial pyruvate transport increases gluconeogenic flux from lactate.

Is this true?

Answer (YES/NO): YES